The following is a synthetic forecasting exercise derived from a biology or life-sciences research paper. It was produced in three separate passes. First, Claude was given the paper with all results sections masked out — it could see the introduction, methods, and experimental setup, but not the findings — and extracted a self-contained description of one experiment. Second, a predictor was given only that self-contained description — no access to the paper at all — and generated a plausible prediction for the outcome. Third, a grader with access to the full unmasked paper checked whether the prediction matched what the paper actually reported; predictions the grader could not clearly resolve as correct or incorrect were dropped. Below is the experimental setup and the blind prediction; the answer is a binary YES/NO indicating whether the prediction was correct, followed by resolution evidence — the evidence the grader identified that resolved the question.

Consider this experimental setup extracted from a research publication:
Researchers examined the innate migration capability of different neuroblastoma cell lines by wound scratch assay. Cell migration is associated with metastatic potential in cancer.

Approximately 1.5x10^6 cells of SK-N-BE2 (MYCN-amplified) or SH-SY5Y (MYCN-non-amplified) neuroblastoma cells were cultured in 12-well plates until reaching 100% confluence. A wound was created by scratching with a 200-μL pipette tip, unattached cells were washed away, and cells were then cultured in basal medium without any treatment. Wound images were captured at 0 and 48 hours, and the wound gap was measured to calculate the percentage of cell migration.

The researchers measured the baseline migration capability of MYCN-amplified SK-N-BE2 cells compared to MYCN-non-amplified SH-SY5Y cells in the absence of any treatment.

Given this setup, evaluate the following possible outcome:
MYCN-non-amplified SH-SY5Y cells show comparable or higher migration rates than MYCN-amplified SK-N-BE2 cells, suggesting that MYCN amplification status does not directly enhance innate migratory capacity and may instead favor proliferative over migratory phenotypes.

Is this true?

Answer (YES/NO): NO